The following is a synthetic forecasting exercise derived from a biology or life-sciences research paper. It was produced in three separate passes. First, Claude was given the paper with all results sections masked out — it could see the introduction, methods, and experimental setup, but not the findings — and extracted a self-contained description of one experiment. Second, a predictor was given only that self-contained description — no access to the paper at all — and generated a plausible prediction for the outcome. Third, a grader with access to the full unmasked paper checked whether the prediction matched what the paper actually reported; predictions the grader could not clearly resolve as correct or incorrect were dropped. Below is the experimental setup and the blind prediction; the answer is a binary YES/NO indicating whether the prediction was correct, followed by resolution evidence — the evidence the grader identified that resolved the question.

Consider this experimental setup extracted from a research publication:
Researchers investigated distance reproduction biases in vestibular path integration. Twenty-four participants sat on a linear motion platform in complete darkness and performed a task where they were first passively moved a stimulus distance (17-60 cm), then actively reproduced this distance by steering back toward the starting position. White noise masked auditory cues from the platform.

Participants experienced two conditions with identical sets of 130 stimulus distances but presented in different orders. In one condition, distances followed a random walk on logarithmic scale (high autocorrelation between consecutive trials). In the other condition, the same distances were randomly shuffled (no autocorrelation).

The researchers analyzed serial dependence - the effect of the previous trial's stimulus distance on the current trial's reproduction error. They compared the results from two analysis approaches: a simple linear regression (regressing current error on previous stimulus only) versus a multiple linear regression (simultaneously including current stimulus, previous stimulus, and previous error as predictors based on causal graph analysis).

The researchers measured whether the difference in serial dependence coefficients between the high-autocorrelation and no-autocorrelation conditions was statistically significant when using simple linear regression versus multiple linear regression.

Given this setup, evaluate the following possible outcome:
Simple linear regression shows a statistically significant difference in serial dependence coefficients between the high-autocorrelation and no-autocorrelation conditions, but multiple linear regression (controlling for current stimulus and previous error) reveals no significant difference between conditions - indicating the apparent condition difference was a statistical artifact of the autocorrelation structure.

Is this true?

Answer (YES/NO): YES